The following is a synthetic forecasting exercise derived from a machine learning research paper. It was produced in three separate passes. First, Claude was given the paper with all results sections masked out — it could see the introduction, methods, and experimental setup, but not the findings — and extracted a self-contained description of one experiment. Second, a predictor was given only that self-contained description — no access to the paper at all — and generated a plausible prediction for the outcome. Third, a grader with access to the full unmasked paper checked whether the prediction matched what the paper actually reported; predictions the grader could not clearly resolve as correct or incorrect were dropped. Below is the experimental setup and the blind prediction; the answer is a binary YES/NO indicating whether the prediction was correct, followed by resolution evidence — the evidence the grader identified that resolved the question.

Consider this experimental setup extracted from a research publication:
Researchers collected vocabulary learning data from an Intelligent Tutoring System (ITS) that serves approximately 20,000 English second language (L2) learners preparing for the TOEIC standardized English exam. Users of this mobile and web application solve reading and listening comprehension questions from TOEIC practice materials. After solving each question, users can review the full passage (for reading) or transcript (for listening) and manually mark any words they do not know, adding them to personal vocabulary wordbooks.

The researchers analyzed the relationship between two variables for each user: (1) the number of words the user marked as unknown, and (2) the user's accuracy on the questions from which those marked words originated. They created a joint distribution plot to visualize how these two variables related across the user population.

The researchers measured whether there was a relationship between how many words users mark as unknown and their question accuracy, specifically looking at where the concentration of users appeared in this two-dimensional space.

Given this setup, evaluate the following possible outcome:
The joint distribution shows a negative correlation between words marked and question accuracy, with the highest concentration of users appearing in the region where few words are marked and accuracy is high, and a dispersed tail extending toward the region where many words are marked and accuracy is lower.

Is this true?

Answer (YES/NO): NO